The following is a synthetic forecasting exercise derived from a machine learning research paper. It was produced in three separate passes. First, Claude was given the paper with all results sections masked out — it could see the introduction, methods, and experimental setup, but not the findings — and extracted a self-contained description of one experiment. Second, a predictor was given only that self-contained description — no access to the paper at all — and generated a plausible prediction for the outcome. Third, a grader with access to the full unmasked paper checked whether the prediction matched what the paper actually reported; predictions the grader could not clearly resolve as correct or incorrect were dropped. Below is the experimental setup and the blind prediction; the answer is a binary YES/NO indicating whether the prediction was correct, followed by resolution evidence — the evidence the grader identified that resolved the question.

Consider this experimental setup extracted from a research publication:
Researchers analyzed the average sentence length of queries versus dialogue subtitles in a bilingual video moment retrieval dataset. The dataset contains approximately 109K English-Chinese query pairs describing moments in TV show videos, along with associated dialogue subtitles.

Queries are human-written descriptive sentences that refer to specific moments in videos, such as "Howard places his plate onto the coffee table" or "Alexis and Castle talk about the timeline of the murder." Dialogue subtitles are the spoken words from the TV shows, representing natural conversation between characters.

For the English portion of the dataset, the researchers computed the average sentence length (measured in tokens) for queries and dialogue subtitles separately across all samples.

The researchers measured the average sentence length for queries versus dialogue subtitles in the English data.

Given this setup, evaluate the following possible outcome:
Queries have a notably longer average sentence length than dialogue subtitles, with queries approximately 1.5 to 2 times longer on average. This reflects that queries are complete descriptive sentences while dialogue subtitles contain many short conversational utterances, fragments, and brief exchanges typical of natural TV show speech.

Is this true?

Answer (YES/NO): NO